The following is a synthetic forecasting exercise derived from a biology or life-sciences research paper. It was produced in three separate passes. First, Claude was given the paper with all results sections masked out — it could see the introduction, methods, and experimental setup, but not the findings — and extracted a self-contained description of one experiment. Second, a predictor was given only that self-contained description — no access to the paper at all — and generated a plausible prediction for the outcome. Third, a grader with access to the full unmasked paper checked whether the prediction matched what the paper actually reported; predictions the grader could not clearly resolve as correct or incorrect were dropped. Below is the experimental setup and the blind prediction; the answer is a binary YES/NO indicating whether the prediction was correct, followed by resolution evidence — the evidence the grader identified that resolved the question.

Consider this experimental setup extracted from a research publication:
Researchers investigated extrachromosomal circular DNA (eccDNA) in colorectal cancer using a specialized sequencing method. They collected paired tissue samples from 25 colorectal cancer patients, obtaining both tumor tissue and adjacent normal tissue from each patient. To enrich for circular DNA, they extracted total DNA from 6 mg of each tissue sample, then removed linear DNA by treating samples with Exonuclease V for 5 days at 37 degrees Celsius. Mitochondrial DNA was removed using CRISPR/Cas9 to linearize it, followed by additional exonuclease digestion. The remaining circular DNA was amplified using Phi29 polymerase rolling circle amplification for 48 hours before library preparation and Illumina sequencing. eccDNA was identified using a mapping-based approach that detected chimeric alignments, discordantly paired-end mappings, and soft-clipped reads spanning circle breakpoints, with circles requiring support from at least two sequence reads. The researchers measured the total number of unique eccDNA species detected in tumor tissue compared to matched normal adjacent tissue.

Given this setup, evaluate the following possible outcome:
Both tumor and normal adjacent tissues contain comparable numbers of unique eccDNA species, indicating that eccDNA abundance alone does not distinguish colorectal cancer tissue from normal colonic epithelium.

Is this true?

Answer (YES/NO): NO